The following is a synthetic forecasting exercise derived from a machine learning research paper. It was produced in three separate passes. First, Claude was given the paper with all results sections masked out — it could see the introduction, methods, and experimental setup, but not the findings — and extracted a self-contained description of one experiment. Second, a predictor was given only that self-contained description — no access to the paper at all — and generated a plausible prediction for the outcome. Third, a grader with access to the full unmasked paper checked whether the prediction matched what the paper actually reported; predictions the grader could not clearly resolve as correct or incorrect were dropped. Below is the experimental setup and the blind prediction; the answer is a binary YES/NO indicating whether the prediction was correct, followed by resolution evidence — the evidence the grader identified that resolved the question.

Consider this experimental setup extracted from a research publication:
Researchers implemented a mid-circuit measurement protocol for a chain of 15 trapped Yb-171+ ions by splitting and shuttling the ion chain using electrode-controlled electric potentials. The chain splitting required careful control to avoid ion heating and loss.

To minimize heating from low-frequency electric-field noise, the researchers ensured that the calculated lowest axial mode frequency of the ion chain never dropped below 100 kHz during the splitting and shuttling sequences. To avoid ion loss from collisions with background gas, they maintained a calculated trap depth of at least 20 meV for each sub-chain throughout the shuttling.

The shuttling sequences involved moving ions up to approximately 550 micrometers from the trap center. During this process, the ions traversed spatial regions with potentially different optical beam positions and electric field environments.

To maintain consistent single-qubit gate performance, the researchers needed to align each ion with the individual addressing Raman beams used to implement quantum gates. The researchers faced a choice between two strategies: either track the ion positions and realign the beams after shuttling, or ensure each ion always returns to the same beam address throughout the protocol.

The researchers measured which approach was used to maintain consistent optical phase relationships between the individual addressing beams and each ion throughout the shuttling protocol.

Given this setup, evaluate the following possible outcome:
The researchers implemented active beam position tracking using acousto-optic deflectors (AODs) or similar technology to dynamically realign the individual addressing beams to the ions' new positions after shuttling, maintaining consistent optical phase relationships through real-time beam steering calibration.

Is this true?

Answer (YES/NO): NO